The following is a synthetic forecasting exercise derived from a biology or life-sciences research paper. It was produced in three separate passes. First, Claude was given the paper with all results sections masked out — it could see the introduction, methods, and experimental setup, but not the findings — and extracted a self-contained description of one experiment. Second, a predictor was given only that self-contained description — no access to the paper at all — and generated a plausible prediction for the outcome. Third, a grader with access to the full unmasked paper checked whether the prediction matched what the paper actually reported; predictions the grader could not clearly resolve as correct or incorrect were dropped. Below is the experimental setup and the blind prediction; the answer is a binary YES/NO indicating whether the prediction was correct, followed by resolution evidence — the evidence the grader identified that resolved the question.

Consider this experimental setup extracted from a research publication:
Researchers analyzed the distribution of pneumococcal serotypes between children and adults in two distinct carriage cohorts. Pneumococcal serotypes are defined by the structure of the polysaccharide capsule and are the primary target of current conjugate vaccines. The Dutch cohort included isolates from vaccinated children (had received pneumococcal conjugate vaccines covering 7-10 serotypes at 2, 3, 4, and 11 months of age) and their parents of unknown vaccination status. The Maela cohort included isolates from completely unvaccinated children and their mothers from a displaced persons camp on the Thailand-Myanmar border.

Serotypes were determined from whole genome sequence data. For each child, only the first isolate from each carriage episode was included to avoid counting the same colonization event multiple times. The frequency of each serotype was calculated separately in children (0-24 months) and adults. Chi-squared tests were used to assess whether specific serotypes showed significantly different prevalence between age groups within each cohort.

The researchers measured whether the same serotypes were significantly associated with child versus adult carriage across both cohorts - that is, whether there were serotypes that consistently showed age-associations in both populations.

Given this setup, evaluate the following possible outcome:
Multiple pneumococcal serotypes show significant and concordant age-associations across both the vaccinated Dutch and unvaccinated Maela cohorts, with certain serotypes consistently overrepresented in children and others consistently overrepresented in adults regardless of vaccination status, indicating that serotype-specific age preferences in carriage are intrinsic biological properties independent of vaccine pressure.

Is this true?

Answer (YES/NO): NO